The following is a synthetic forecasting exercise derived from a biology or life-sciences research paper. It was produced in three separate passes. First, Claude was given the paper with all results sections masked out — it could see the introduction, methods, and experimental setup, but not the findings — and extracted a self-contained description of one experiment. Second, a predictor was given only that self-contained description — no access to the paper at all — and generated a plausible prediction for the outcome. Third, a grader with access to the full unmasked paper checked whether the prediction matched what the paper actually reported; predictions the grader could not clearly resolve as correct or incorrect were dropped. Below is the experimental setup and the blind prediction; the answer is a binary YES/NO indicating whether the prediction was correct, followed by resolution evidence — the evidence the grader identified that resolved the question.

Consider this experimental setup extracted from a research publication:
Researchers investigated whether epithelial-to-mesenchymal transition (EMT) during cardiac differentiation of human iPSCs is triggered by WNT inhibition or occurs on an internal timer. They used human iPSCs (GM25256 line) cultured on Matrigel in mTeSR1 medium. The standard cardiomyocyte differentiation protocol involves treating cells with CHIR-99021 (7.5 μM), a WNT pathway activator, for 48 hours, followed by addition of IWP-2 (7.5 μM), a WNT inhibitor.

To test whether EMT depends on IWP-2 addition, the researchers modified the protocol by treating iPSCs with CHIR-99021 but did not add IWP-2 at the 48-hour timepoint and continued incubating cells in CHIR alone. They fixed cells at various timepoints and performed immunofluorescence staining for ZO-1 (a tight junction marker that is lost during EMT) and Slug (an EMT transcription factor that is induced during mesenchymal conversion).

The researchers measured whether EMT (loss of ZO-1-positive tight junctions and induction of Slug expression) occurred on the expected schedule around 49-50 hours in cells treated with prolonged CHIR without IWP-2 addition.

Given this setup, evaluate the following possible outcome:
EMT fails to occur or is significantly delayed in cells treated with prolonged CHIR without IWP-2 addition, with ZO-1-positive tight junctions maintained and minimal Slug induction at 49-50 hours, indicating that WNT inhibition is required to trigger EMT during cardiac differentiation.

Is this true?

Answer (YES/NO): NO